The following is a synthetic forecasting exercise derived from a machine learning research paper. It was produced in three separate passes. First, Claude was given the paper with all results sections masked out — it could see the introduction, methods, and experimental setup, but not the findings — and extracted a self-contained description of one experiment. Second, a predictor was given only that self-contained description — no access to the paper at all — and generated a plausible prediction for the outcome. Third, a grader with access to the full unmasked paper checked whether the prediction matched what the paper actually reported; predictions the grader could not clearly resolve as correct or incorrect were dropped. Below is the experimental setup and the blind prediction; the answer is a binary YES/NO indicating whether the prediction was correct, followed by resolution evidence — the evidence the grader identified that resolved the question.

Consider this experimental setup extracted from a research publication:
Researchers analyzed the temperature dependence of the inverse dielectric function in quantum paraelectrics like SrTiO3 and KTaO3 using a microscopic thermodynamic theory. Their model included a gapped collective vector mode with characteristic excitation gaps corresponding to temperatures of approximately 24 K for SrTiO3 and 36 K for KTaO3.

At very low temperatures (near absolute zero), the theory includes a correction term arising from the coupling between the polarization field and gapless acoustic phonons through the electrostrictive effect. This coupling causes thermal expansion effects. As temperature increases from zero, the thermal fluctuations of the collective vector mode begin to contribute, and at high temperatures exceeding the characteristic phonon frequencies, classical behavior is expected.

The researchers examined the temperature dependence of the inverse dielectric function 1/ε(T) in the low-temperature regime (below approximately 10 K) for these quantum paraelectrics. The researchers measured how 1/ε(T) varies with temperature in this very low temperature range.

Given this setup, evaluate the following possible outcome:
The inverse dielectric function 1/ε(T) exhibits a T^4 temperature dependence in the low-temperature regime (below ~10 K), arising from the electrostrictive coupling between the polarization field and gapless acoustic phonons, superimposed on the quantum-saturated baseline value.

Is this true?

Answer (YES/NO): NO